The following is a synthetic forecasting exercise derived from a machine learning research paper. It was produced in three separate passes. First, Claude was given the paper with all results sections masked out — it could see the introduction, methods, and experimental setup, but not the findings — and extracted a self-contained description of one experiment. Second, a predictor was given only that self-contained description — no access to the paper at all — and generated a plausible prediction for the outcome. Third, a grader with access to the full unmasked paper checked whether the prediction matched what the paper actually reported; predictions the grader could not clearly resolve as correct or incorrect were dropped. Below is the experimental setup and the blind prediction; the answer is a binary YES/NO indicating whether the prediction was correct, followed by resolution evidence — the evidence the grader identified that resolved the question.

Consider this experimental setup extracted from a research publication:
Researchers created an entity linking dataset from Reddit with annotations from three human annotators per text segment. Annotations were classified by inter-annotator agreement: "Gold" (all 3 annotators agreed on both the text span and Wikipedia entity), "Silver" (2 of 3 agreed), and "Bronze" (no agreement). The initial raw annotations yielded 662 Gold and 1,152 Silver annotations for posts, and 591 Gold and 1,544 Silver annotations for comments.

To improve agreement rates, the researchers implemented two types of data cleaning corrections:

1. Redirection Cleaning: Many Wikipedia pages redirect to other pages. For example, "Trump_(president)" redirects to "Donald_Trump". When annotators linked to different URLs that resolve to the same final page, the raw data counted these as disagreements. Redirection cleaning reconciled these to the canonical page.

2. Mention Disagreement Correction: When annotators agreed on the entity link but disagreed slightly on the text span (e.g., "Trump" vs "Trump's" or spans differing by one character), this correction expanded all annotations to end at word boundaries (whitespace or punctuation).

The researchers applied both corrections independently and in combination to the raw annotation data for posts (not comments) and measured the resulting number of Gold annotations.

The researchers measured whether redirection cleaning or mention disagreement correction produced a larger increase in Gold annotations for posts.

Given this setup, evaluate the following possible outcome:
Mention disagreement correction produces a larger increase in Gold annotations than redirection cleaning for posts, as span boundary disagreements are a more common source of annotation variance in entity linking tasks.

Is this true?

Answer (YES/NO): NO